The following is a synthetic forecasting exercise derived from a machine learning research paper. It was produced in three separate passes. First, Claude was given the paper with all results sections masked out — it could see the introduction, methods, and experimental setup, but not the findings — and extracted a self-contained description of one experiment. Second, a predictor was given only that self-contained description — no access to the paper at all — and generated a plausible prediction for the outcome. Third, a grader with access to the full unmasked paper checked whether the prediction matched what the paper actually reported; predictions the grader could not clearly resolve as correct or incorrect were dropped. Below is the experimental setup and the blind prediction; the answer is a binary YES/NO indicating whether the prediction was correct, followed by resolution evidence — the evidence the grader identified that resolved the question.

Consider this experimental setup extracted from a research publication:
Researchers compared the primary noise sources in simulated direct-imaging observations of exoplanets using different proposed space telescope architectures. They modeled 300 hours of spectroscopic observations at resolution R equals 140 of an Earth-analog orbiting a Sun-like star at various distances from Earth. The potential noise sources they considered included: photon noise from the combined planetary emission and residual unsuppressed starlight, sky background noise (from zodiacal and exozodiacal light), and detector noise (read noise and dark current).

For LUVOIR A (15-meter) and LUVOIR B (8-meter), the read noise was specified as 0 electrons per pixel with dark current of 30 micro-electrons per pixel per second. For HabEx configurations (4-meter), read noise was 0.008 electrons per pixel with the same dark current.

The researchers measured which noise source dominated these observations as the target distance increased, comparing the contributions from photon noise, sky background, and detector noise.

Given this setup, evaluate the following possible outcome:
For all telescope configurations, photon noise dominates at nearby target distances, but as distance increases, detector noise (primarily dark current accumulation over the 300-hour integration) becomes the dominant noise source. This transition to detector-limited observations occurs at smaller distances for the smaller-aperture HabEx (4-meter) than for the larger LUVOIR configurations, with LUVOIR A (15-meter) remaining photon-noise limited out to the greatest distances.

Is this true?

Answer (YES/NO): NO